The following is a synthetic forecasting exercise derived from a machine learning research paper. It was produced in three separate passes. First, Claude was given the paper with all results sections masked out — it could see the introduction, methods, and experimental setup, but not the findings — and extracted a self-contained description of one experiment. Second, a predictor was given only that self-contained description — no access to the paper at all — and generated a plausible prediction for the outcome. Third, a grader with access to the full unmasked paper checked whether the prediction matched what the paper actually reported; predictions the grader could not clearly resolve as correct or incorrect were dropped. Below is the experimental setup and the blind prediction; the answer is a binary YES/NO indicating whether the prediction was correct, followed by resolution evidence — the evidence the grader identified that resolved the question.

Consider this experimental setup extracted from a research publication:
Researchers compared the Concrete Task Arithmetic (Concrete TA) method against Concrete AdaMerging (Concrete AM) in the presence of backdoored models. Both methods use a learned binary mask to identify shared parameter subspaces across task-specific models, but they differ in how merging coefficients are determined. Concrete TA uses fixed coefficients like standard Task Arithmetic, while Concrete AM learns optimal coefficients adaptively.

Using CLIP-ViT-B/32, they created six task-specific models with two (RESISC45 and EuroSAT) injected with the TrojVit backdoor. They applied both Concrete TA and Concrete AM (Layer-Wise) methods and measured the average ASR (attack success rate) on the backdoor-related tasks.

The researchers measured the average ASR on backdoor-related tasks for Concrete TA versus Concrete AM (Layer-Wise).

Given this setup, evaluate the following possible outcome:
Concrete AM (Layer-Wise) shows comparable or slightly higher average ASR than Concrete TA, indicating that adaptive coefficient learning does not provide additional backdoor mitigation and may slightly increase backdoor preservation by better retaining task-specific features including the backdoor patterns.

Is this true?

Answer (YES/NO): NO